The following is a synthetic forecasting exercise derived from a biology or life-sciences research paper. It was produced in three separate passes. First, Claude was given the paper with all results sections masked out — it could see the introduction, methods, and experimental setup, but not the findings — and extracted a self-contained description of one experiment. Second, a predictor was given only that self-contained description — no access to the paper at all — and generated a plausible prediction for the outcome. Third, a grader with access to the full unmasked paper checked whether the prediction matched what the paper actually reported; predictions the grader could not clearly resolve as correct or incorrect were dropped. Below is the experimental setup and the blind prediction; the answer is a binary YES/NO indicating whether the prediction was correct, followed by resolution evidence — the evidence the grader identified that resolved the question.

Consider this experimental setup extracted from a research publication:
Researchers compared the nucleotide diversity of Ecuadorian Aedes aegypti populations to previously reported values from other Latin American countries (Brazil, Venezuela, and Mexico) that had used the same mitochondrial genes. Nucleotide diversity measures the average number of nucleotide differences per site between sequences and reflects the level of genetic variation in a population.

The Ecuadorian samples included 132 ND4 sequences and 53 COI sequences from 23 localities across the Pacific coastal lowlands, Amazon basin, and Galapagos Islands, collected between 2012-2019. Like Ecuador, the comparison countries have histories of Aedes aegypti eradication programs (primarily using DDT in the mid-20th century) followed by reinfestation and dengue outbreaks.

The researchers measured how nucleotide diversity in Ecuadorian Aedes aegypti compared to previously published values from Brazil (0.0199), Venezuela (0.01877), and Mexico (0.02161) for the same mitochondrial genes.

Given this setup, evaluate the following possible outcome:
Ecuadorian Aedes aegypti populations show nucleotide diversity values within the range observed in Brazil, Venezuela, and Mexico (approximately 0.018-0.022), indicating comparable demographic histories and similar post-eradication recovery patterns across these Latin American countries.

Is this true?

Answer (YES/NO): NO